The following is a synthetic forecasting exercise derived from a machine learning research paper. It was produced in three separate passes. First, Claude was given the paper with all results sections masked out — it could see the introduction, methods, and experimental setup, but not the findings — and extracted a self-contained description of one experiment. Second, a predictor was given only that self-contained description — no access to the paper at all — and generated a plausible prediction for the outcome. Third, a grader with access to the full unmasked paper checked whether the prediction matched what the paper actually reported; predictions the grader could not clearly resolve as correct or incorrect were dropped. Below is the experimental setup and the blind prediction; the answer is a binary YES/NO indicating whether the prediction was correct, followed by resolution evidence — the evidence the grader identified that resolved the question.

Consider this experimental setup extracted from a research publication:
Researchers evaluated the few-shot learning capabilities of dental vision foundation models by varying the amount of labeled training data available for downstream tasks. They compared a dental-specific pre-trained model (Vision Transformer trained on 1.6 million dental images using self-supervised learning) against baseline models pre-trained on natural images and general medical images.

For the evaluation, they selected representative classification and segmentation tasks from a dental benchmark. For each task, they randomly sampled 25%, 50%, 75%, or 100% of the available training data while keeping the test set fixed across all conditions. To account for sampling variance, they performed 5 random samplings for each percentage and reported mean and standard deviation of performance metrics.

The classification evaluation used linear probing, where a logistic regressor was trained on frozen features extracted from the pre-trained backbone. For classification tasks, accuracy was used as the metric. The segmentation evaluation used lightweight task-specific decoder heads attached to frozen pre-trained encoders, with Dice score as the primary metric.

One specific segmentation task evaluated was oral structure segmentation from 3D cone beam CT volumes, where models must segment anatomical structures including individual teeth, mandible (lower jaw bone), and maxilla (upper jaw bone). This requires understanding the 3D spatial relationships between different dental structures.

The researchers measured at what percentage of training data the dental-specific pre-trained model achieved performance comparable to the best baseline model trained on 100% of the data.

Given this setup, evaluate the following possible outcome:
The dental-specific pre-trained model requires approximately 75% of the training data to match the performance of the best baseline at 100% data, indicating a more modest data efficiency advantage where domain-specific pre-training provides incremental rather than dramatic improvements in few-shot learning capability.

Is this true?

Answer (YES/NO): NO